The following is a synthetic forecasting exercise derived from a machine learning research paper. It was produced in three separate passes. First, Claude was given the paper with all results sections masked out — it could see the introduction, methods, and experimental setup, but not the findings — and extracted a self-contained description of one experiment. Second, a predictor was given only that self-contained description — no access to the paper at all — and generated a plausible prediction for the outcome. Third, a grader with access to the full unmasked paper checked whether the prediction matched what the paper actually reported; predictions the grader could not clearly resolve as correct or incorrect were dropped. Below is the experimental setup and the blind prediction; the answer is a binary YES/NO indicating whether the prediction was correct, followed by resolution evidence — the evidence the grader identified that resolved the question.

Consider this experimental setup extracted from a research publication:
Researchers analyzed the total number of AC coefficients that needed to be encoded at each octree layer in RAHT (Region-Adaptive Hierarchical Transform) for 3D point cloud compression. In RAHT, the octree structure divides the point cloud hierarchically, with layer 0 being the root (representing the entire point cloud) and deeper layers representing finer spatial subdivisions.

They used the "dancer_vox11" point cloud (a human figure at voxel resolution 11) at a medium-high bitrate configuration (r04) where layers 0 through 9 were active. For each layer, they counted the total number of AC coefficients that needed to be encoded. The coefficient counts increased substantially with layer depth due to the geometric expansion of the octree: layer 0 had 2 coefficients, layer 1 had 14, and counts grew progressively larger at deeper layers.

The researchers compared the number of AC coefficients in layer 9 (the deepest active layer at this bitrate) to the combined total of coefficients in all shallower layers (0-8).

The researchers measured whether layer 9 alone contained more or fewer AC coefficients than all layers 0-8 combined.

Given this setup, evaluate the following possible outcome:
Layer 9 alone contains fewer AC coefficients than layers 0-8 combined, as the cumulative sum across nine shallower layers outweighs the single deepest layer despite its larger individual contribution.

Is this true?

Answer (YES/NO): NO